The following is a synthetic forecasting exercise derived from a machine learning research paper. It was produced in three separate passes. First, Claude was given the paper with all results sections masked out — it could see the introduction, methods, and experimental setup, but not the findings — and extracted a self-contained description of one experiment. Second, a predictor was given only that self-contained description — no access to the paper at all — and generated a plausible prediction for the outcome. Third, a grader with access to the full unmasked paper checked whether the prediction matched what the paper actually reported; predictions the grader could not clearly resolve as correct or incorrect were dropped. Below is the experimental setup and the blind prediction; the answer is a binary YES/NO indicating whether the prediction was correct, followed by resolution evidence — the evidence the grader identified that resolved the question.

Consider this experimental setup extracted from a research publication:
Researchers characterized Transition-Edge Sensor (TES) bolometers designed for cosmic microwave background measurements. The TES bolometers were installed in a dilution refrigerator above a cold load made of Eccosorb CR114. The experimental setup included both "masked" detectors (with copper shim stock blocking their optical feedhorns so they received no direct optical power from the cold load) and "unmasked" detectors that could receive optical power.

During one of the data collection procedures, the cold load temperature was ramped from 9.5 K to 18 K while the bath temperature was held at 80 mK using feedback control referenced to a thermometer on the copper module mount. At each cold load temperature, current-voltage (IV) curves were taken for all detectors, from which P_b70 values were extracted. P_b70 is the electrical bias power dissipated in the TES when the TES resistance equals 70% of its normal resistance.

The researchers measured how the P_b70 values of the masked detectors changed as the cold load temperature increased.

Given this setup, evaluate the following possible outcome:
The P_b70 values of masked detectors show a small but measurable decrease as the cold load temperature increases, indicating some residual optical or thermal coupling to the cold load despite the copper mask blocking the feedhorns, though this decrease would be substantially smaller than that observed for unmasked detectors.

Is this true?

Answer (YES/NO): YES